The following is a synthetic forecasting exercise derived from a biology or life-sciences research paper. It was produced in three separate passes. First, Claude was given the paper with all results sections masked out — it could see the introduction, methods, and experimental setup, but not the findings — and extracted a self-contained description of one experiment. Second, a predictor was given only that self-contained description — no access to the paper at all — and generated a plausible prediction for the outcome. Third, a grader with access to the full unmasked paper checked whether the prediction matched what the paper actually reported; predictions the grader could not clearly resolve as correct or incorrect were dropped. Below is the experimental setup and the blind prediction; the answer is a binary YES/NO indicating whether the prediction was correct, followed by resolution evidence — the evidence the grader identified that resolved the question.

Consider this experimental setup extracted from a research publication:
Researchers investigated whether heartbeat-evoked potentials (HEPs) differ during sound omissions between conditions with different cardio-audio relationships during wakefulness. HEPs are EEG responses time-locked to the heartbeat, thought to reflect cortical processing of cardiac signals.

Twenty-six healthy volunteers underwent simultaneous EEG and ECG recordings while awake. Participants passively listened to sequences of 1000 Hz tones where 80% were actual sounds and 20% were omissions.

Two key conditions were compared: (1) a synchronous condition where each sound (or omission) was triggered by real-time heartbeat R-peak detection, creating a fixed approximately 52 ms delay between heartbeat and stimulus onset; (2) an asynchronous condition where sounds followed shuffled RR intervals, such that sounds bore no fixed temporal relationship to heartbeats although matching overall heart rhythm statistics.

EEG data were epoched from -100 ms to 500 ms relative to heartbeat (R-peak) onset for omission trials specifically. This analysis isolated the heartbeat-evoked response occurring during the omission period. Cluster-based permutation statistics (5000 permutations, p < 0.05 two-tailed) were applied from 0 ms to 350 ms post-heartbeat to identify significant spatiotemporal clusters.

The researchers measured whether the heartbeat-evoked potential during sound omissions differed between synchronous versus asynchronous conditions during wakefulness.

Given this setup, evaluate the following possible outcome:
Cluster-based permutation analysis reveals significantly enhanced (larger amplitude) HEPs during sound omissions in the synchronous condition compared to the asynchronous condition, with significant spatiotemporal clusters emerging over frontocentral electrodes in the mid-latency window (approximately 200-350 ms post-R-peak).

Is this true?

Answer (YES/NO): NO